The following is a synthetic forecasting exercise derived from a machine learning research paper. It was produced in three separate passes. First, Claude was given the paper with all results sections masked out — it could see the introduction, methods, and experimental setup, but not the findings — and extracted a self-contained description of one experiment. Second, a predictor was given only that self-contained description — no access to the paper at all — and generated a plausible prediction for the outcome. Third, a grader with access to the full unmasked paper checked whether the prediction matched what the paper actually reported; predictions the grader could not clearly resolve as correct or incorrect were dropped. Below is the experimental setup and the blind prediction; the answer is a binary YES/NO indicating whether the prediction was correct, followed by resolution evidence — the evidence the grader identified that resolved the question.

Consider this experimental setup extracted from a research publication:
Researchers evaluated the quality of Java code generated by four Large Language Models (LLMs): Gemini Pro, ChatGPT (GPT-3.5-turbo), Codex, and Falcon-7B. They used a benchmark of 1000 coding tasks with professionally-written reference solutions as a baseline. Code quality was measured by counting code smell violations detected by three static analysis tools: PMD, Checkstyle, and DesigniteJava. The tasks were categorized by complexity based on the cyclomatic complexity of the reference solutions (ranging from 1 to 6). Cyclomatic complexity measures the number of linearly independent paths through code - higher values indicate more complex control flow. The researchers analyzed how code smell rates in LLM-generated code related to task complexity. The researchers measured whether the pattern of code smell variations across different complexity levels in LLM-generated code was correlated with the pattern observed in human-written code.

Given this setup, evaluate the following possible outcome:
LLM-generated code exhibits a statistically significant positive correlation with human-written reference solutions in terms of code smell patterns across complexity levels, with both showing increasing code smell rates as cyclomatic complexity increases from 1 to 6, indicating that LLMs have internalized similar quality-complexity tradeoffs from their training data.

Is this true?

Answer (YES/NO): YES